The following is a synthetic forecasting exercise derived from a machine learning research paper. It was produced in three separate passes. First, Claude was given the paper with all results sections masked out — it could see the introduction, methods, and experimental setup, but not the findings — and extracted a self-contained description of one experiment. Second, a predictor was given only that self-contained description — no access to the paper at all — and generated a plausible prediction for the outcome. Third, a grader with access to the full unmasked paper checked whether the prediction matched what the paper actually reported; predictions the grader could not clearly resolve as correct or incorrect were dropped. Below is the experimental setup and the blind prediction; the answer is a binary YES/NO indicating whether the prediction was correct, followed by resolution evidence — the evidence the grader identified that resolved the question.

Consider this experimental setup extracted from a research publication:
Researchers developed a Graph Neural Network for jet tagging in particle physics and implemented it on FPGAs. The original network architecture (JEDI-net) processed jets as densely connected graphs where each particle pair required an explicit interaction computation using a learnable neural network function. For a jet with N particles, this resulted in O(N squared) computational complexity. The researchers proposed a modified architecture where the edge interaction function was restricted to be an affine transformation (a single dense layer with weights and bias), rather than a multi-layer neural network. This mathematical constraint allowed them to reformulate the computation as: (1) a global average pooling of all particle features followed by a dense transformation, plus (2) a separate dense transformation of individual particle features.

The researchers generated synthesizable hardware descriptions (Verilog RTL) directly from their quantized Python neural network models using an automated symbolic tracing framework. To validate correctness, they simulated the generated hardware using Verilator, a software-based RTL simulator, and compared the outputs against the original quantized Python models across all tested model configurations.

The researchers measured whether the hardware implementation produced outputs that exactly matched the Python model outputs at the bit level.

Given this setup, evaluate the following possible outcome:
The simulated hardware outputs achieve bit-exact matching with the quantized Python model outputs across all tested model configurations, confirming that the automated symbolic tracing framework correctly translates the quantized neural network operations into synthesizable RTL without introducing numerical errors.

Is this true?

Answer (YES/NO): YES